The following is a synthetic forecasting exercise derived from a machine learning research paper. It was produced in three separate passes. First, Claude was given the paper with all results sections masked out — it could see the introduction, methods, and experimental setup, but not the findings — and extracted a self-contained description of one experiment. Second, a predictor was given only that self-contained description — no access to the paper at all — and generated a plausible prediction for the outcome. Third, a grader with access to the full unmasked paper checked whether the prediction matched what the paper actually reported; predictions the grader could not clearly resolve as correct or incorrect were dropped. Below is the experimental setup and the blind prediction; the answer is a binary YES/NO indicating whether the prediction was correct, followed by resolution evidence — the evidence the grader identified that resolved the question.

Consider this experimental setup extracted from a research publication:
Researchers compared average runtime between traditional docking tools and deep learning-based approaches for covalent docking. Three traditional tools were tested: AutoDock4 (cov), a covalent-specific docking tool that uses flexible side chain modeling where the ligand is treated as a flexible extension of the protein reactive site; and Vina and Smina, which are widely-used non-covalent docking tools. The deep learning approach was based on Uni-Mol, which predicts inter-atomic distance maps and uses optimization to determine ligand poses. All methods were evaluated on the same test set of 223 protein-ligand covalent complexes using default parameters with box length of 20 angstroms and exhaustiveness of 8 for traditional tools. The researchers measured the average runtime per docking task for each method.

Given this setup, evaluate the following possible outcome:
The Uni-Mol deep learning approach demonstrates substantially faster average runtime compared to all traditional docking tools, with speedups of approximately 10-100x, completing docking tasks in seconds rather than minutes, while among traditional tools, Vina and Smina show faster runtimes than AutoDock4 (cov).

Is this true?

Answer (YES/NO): NO